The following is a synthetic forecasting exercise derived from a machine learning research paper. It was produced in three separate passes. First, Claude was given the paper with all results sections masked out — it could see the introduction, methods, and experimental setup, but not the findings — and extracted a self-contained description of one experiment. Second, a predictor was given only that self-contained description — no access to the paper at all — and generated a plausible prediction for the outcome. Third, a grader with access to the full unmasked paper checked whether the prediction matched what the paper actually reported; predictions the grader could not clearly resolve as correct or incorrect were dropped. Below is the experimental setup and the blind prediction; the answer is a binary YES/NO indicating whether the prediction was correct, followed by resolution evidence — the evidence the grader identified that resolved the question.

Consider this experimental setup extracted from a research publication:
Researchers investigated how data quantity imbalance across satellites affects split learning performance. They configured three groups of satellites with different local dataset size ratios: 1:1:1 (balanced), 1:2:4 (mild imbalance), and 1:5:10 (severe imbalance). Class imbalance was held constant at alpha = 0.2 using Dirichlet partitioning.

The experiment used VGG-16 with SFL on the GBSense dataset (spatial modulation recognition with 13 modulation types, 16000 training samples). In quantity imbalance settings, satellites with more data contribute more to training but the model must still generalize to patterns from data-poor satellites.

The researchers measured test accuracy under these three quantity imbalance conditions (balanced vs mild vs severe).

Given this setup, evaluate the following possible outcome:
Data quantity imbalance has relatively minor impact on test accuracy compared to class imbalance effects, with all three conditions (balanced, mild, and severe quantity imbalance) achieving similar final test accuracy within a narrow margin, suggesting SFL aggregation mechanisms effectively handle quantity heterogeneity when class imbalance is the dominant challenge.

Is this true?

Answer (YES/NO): NO